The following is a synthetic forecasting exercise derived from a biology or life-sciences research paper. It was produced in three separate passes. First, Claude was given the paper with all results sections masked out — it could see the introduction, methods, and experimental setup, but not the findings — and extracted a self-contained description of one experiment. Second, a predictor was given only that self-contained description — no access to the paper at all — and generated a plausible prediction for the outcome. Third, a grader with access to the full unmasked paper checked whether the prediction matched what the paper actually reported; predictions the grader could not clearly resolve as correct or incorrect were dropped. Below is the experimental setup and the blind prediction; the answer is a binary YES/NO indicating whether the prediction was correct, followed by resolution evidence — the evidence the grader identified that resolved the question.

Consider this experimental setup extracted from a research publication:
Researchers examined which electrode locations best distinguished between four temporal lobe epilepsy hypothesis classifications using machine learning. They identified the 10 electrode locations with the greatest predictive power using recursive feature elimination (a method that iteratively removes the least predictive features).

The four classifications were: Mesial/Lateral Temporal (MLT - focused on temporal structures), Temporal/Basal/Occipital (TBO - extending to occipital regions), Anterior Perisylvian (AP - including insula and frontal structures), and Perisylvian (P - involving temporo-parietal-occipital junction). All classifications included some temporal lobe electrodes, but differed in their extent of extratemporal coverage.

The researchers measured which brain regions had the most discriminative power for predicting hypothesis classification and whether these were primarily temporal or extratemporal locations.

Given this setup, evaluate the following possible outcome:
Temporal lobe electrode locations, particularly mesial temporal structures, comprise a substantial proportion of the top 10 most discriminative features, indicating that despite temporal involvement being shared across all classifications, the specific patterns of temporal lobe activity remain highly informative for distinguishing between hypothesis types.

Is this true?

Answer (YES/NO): NO